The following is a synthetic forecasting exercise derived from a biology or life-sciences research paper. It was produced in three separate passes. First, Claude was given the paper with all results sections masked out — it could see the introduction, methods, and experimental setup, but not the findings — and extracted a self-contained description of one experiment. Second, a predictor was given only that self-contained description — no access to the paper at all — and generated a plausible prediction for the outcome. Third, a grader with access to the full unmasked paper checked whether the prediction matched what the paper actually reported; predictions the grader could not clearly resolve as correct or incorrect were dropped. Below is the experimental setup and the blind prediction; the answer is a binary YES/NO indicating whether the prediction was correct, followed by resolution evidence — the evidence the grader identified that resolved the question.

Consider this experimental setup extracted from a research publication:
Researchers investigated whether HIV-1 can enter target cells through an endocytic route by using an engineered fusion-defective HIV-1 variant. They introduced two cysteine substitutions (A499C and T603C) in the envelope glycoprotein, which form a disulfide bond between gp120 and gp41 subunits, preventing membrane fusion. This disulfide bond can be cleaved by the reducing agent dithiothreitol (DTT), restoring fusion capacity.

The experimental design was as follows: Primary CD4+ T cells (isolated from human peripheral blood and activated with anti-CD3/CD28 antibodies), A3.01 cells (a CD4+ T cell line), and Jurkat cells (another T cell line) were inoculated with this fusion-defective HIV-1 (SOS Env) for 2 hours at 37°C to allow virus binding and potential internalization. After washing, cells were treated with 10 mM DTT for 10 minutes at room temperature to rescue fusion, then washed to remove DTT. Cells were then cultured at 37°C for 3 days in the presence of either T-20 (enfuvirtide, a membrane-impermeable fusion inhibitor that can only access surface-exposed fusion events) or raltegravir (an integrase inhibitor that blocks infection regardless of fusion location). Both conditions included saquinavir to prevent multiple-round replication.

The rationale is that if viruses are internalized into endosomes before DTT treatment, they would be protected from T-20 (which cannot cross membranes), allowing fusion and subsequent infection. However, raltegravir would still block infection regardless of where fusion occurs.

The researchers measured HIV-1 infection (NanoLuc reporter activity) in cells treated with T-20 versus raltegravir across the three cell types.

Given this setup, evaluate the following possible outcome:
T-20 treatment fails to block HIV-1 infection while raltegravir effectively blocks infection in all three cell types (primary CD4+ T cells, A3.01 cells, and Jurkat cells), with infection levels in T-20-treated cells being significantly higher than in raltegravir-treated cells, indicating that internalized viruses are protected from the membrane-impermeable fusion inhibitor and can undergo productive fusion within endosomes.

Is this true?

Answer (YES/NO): NO